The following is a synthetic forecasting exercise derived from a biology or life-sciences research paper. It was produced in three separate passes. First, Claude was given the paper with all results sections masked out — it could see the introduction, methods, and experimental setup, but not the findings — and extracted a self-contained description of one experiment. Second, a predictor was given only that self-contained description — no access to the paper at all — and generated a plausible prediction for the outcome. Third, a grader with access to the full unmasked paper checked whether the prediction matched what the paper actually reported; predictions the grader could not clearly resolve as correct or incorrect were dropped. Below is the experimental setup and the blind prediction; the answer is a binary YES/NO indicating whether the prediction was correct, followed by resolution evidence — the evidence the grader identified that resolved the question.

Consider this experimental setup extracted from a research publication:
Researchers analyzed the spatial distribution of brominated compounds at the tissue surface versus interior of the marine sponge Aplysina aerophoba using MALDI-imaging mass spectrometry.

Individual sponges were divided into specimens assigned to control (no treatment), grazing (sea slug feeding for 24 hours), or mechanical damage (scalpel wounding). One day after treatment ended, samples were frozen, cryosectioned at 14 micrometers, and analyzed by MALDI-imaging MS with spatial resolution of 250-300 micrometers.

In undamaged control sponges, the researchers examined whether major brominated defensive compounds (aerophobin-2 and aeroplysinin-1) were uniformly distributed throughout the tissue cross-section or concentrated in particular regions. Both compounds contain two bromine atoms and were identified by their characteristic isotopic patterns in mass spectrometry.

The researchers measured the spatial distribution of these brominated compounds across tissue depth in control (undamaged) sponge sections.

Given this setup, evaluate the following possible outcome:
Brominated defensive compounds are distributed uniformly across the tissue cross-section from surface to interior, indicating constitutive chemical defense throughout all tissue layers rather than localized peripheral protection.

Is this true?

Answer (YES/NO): NO